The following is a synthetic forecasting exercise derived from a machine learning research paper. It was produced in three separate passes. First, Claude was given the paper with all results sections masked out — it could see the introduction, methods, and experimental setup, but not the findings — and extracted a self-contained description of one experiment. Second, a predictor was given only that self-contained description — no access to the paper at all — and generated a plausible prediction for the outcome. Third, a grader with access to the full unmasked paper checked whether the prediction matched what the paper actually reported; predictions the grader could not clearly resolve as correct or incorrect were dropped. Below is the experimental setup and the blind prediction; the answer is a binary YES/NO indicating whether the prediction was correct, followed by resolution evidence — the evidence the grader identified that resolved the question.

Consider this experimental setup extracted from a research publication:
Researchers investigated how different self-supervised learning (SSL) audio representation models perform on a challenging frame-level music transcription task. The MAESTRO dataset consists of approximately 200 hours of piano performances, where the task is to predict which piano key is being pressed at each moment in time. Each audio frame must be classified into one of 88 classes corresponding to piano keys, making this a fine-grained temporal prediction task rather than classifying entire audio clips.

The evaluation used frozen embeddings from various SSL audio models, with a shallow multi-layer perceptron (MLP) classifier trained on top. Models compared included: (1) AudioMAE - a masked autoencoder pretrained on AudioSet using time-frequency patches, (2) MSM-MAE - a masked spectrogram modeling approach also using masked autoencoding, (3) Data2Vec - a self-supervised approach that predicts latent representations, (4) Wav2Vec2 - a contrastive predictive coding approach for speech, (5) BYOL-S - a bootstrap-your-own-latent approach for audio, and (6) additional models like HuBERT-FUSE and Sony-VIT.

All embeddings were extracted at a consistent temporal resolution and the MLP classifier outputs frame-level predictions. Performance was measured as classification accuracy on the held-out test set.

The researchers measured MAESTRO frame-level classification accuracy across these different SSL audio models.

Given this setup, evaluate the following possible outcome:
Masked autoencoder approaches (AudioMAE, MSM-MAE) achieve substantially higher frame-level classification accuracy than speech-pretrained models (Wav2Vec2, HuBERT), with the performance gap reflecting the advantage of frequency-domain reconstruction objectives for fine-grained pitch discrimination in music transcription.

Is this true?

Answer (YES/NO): NO